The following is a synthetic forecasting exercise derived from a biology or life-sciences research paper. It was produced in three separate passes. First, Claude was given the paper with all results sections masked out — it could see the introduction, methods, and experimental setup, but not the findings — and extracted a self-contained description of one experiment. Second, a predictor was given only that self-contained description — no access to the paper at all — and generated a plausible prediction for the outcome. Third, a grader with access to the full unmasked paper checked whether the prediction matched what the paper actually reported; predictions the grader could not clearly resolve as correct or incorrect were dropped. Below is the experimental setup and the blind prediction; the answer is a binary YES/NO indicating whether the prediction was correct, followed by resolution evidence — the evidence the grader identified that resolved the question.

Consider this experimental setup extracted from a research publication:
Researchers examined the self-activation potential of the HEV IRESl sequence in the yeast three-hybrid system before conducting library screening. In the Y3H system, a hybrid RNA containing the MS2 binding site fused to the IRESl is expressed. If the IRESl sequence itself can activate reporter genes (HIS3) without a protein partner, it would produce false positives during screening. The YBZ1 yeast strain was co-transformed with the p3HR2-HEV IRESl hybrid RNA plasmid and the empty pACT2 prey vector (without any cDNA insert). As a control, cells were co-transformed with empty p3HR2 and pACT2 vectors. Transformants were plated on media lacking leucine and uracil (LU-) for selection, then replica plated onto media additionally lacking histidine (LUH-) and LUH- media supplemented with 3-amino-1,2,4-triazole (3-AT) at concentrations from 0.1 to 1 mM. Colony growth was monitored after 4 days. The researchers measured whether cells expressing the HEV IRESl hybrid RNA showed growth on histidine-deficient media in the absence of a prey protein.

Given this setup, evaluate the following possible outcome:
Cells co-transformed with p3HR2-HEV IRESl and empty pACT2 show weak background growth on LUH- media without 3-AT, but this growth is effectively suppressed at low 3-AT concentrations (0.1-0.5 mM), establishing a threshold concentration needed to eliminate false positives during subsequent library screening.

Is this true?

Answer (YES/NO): NO